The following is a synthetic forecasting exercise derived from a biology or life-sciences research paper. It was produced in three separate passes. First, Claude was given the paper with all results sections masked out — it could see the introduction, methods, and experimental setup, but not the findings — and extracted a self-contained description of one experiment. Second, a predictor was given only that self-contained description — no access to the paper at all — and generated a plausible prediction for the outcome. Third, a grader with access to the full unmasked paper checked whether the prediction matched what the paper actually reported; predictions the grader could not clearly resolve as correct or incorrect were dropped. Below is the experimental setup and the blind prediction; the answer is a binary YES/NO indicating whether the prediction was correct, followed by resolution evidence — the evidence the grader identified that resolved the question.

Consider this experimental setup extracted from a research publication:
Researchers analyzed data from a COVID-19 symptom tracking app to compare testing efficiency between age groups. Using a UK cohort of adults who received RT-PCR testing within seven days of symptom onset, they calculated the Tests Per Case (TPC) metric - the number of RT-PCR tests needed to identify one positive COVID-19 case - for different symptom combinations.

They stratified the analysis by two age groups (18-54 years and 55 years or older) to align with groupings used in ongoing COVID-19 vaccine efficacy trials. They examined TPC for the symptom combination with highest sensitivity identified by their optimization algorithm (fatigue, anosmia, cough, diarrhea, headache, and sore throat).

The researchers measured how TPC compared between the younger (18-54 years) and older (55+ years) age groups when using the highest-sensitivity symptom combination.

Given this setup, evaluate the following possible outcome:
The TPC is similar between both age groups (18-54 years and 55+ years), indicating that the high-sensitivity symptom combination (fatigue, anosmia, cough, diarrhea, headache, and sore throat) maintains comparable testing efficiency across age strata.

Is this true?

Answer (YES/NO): NO